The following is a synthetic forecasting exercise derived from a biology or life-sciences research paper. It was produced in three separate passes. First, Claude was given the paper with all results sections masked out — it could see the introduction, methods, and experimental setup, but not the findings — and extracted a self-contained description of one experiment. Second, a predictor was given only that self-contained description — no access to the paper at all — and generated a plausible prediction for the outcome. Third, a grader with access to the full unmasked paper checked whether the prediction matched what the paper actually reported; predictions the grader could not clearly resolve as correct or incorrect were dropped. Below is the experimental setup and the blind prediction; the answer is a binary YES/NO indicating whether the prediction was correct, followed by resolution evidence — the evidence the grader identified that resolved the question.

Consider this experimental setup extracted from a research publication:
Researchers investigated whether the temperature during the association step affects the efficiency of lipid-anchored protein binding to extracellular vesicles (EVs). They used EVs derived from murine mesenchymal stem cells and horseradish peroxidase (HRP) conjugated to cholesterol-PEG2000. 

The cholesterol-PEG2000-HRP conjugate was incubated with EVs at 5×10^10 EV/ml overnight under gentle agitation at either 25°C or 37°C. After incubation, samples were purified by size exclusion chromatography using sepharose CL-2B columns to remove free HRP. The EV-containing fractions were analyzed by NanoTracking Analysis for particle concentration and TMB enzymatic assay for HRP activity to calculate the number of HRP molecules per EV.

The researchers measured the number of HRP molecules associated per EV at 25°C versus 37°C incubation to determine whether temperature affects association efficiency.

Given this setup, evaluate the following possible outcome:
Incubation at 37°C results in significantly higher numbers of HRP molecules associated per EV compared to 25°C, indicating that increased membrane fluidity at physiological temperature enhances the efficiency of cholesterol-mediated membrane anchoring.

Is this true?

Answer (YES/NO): YES